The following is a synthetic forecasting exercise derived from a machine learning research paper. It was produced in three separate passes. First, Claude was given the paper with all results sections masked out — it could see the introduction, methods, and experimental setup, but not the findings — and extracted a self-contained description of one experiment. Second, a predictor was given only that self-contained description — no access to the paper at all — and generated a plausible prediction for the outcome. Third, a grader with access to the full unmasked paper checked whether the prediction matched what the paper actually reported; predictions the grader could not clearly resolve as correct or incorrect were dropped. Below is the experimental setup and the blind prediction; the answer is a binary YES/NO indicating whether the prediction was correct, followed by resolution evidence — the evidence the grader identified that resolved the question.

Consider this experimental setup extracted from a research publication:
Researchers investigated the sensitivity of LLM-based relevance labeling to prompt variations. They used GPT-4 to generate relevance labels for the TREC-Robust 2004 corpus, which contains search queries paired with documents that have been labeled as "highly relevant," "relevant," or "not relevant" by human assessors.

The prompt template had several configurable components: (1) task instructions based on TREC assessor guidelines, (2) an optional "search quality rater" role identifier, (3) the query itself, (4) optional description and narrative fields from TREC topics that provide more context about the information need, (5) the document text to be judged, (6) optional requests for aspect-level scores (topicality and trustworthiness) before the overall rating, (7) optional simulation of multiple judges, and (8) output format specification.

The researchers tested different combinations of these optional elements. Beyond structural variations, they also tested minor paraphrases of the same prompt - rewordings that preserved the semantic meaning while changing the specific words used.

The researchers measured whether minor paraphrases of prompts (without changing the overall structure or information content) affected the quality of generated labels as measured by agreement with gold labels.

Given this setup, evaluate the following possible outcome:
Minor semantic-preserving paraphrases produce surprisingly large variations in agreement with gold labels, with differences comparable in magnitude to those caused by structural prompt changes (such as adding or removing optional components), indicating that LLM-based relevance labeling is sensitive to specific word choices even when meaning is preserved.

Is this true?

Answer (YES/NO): YES